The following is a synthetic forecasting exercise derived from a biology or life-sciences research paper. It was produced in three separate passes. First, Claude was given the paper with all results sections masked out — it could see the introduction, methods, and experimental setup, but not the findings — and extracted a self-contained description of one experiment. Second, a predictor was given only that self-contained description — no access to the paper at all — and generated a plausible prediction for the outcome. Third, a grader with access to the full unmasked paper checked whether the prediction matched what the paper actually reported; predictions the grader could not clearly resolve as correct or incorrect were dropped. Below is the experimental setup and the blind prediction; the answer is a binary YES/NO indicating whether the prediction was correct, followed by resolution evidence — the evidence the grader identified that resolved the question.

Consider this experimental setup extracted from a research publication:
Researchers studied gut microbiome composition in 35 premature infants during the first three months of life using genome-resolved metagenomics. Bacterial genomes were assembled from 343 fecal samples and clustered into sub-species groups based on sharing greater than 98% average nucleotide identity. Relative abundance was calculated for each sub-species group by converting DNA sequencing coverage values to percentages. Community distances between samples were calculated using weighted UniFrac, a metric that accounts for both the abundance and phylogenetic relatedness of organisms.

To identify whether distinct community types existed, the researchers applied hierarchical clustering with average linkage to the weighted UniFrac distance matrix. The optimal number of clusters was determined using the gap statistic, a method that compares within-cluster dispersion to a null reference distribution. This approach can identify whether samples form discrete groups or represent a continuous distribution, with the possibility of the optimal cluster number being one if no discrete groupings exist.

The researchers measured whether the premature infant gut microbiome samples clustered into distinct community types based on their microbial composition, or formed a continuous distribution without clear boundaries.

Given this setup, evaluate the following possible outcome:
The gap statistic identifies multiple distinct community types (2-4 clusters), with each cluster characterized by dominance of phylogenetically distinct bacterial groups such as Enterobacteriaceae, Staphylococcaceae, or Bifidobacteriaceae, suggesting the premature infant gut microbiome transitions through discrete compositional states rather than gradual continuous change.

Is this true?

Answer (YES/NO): NO